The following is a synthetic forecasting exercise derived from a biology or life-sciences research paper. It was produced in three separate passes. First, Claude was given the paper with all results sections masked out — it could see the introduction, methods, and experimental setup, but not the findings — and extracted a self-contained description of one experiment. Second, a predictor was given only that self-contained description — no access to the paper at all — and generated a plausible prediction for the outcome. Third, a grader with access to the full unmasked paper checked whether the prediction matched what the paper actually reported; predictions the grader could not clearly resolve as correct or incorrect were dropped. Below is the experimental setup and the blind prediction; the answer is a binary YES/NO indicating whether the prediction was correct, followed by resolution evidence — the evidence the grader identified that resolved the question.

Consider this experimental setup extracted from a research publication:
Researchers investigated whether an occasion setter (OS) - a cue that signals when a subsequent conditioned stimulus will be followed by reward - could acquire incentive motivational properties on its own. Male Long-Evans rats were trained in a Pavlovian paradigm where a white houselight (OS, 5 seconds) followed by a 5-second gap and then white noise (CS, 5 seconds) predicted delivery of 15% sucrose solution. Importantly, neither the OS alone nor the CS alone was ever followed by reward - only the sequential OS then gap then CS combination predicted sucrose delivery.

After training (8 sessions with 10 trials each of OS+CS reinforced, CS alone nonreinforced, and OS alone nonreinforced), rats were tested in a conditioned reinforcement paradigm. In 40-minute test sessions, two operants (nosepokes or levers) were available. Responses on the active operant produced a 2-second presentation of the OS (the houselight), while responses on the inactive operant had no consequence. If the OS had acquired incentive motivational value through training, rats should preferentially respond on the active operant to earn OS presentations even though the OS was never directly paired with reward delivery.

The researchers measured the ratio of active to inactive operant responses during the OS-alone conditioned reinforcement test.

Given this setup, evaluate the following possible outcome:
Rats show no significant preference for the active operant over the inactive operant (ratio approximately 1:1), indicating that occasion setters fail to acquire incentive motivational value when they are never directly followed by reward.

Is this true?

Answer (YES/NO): NO